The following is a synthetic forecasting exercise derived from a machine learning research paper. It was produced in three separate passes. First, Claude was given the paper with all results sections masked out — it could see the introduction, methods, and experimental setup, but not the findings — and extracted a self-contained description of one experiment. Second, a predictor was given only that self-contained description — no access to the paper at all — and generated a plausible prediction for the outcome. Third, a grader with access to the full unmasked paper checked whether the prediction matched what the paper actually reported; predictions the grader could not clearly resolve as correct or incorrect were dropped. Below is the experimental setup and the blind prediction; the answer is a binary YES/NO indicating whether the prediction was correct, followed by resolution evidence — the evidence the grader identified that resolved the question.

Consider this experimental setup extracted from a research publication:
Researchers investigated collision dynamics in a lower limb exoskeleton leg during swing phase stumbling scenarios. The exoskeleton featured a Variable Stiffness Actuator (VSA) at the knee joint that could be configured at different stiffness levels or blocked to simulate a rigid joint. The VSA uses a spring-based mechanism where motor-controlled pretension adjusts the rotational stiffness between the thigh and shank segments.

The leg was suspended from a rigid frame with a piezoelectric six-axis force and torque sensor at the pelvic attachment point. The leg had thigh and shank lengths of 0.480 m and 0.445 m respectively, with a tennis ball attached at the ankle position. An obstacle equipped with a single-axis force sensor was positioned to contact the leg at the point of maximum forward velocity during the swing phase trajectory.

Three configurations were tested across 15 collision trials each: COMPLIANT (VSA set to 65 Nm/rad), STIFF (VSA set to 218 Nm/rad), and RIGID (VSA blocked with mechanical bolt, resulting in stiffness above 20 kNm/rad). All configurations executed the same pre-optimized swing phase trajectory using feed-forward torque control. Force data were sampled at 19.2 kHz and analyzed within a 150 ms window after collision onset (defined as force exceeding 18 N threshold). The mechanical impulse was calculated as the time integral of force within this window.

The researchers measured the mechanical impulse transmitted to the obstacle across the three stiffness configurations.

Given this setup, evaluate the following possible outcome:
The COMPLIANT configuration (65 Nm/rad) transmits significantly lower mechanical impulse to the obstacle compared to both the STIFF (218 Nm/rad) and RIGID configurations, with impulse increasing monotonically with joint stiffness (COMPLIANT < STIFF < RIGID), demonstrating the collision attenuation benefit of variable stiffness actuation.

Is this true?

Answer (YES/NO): YES